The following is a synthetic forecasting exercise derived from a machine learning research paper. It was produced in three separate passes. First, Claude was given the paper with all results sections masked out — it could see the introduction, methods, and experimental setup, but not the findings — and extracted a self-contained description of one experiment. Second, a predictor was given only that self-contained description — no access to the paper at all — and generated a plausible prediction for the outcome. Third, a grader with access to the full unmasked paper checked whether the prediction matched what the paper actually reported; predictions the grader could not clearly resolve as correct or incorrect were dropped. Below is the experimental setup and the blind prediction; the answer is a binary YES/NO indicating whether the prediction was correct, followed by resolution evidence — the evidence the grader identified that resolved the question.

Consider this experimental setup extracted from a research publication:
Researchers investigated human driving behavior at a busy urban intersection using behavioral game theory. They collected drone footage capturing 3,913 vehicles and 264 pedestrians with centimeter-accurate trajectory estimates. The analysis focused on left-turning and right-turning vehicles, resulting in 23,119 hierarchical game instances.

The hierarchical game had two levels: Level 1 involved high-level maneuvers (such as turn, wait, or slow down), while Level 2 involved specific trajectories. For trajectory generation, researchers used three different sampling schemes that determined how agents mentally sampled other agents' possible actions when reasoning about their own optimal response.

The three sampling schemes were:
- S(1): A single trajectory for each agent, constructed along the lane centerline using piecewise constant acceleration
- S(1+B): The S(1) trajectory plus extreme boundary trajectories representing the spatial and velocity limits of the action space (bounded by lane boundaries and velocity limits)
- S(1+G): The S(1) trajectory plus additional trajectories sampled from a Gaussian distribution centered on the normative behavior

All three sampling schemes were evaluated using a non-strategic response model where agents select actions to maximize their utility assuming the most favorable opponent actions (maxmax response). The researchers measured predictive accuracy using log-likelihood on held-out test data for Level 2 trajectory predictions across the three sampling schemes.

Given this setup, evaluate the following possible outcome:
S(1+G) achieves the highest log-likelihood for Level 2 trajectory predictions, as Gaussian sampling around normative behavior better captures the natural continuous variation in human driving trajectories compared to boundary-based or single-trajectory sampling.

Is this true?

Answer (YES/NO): NO